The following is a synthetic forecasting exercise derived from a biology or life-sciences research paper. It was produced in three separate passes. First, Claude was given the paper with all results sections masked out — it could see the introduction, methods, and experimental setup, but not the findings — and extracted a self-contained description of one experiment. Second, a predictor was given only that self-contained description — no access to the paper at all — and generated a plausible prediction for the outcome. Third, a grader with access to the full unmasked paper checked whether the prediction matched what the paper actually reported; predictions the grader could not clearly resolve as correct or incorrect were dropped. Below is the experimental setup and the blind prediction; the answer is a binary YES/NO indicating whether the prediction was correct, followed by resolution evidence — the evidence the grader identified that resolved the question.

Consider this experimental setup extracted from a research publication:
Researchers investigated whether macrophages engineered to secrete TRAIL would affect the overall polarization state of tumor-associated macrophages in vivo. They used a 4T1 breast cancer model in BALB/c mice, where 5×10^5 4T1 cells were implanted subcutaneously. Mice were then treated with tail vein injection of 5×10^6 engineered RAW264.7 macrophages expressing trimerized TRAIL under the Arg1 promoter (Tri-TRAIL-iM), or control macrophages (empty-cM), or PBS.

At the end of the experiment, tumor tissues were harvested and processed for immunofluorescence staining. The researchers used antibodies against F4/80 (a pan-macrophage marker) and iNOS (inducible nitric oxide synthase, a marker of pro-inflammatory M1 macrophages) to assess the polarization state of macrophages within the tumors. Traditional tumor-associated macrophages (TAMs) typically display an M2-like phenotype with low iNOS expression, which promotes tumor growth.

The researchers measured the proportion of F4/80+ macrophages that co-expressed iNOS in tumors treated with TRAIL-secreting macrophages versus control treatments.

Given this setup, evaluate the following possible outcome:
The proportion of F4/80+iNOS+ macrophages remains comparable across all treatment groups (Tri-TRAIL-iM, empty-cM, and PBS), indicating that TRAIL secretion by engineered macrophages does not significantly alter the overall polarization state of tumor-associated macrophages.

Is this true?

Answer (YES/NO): NO